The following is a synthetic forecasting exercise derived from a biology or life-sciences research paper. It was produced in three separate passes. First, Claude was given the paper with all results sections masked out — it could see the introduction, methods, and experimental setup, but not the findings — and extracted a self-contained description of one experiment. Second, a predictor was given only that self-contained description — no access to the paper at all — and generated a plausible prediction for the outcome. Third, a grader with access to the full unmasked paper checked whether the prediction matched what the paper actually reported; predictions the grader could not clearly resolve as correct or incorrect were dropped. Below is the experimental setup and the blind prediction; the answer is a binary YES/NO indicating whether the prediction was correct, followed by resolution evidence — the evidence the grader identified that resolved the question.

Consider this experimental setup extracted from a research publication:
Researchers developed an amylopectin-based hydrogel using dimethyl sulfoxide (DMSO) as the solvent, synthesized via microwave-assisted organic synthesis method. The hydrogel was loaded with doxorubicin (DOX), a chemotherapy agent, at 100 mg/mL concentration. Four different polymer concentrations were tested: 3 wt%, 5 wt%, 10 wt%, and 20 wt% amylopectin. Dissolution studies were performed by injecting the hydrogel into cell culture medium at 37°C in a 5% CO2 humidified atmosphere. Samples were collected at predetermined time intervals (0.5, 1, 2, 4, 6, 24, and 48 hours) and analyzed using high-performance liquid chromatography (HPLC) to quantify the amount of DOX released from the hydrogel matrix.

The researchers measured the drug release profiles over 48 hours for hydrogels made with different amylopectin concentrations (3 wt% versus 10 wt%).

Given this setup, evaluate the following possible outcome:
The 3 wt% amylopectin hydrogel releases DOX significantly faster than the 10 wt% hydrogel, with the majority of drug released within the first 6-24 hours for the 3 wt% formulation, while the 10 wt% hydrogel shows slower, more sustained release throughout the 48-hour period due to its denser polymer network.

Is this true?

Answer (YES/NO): NO